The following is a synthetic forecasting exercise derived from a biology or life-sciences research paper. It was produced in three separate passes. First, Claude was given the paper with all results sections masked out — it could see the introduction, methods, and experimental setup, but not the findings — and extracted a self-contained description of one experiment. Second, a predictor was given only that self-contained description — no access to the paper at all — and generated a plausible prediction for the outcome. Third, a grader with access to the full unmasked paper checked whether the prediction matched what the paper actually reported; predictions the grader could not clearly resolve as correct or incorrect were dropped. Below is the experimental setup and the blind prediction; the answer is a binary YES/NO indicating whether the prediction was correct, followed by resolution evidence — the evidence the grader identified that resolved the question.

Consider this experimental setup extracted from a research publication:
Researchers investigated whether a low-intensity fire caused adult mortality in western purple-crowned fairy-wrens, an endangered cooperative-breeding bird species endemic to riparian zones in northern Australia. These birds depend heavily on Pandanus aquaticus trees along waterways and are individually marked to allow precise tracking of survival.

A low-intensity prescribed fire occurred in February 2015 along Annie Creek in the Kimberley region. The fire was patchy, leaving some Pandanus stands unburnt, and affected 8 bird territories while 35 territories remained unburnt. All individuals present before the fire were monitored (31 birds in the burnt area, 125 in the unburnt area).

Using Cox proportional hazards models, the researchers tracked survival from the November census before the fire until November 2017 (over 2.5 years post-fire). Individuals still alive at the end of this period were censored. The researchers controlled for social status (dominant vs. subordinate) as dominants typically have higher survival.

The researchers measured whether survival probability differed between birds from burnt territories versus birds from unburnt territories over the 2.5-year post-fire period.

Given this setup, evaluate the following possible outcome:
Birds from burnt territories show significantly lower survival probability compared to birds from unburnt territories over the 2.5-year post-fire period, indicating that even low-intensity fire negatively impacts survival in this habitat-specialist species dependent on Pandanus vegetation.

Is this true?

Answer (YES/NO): NO